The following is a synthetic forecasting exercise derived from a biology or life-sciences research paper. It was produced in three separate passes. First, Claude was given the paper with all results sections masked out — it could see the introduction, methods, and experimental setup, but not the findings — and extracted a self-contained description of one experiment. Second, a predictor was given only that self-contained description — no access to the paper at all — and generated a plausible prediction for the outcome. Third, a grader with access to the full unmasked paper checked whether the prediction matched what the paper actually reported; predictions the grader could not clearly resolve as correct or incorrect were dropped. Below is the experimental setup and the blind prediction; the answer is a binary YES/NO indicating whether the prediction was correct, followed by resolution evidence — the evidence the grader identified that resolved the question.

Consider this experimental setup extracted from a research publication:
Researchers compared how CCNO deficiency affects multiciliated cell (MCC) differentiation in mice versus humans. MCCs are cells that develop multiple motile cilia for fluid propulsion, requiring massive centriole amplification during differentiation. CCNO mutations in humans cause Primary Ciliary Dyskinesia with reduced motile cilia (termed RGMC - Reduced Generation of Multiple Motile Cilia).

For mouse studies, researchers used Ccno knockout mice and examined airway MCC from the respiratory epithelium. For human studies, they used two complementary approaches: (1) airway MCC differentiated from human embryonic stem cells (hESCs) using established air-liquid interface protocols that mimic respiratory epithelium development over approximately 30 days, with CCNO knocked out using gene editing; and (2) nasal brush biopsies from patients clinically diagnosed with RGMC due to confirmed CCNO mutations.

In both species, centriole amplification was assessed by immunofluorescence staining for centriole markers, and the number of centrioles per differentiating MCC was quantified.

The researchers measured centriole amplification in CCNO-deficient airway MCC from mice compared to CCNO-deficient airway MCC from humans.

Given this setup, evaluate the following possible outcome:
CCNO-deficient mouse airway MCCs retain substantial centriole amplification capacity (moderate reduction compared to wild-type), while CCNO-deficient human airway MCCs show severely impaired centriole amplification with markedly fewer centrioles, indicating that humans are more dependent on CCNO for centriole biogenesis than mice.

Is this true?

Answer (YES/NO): YES